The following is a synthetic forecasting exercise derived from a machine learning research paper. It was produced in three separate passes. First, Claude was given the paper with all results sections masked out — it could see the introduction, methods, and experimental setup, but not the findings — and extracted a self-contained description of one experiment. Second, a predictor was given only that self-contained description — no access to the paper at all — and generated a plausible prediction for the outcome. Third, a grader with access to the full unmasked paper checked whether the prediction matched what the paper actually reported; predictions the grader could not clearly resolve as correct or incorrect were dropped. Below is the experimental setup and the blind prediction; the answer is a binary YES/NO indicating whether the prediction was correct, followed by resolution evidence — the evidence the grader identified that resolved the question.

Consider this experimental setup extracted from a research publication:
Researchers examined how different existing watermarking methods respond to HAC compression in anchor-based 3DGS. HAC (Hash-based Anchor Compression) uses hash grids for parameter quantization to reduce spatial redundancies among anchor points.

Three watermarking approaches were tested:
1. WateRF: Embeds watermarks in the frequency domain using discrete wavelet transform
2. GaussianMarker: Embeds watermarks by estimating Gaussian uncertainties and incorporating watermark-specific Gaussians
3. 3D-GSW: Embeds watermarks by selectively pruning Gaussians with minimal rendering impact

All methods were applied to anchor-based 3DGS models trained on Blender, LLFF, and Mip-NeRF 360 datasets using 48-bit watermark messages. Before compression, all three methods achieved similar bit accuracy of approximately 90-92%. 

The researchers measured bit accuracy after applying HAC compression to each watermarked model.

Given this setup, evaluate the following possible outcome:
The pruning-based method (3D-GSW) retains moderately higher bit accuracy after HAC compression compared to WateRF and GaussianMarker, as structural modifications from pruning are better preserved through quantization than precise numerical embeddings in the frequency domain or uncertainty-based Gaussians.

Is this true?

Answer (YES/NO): NO